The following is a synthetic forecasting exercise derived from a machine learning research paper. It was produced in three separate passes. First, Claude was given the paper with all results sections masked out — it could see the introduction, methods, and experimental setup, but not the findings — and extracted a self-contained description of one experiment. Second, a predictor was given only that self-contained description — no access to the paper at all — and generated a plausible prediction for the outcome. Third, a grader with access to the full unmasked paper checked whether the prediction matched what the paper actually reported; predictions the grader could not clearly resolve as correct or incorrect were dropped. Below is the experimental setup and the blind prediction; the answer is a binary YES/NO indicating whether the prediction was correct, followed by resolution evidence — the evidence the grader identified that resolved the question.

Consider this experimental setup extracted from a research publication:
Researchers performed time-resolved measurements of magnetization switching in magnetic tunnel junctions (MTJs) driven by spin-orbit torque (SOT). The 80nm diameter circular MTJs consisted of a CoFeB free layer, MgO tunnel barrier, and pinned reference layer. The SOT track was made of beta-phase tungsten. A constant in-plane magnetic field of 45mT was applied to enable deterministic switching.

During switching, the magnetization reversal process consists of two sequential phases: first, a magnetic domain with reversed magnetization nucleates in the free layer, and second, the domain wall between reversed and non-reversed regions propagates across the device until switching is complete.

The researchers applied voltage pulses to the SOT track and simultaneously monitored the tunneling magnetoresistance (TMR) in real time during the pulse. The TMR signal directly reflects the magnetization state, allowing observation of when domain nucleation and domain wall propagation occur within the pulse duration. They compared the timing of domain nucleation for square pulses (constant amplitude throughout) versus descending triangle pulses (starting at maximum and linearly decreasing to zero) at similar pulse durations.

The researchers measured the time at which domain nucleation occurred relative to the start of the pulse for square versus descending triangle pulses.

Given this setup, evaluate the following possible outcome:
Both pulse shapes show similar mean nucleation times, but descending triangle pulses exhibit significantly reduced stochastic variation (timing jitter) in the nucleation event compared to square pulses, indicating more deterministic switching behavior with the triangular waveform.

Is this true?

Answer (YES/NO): NO